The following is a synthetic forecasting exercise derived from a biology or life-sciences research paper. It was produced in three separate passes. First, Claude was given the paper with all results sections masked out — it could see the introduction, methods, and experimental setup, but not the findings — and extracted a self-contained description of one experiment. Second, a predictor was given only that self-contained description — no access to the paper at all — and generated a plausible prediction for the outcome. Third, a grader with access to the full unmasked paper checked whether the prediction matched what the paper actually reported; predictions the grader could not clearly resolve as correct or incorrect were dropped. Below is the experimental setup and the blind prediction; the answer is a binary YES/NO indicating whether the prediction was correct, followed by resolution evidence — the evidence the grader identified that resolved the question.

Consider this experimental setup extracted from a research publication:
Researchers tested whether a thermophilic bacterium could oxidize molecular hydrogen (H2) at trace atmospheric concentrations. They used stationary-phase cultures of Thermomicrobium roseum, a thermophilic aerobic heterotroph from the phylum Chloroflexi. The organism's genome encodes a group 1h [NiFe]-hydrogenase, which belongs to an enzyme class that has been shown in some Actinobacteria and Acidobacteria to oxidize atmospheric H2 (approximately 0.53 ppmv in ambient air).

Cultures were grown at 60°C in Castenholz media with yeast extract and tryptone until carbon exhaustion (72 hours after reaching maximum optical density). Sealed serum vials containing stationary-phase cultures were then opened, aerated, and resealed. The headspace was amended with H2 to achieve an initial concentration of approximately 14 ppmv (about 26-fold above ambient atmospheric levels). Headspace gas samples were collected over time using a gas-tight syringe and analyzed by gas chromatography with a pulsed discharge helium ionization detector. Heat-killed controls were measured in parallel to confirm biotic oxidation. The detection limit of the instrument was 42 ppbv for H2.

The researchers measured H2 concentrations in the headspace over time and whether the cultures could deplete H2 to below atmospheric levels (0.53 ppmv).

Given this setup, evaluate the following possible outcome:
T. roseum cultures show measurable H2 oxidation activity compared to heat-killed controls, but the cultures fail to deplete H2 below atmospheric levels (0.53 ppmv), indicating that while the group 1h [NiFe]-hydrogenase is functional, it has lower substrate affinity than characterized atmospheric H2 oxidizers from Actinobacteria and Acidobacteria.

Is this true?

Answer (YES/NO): NO